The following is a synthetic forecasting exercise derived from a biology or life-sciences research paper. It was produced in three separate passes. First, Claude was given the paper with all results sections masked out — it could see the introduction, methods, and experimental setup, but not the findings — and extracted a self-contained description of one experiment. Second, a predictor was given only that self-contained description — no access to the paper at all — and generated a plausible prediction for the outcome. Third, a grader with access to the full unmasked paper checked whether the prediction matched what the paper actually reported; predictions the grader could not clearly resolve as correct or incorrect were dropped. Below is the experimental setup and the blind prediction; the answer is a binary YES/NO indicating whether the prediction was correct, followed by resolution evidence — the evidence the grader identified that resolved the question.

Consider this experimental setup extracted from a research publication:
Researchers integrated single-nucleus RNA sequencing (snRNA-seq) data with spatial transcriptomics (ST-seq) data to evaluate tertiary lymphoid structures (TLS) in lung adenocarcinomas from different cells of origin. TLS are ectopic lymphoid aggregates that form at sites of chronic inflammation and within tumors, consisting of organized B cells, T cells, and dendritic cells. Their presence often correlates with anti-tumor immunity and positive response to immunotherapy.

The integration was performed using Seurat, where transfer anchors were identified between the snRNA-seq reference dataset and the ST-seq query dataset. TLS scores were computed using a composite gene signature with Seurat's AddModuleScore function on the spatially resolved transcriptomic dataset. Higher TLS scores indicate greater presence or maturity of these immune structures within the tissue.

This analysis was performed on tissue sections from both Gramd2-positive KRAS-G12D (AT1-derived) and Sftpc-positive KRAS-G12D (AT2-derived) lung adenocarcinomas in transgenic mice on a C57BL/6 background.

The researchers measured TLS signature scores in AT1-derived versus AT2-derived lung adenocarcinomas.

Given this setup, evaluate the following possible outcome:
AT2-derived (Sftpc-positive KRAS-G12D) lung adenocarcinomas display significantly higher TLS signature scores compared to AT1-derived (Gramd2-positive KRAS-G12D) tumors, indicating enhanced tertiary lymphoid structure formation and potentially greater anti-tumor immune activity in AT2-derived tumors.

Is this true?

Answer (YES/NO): NO